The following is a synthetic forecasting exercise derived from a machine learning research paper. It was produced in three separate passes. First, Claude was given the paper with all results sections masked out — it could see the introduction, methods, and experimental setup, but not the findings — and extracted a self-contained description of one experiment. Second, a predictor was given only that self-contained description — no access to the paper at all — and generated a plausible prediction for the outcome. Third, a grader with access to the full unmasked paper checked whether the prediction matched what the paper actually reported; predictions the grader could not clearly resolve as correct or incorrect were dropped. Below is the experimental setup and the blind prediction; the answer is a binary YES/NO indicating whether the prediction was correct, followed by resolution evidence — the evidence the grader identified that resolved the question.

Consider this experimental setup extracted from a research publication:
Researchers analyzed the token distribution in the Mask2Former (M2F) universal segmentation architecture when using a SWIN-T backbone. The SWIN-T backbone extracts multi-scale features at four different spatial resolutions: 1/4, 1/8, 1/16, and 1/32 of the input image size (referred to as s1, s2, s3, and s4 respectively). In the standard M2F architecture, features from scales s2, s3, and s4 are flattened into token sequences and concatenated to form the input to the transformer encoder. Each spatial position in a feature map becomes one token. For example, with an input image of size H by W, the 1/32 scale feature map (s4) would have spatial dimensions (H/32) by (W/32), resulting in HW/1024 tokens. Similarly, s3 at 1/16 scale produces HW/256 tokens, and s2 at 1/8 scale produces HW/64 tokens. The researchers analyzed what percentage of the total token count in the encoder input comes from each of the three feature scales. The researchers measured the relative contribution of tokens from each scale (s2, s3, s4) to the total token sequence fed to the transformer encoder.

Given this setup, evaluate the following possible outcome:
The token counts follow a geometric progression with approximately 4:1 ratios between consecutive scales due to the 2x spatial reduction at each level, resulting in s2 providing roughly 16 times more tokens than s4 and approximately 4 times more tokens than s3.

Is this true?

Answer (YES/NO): YES